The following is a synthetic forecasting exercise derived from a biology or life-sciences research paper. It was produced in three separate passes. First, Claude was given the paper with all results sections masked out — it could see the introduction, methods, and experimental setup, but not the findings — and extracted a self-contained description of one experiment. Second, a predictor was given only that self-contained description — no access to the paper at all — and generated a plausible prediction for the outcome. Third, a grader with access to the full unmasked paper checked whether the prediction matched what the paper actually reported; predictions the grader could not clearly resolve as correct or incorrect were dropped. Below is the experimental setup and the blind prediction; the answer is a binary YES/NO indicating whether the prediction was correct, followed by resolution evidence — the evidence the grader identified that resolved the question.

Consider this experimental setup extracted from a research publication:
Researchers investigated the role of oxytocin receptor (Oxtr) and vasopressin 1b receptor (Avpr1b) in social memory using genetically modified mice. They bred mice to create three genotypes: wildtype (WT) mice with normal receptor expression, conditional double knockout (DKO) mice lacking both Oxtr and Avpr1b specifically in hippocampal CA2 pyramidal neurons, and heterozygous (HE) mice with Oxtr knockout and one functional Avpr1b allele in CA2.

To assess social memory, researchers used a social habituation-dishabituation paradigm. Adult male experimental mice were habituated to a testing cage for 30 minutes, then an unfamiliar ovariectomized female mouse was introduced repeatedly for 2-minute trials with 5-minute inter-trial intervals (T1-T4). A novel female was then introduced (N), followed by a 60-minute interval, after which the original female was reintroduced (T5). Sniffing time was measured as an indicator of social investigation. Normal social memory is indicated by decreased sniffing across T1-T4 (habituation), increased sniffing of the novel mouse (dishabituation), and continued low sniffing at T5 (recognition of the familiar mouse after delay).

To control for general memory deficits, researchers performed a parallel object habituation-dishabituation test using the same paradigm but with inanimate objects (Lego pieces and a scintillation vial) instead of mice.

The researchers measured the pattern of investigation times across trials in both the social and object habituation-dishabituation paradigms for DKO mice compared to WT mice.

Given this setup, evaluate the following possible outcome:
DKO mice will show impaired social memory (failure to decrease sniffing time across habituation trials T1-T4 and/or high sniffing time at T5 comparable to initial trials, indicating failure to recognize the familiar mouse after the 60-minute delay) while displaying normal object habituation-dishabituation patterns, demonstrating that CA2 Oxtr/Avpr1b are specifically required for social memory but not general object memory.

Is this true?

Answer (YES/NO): NO